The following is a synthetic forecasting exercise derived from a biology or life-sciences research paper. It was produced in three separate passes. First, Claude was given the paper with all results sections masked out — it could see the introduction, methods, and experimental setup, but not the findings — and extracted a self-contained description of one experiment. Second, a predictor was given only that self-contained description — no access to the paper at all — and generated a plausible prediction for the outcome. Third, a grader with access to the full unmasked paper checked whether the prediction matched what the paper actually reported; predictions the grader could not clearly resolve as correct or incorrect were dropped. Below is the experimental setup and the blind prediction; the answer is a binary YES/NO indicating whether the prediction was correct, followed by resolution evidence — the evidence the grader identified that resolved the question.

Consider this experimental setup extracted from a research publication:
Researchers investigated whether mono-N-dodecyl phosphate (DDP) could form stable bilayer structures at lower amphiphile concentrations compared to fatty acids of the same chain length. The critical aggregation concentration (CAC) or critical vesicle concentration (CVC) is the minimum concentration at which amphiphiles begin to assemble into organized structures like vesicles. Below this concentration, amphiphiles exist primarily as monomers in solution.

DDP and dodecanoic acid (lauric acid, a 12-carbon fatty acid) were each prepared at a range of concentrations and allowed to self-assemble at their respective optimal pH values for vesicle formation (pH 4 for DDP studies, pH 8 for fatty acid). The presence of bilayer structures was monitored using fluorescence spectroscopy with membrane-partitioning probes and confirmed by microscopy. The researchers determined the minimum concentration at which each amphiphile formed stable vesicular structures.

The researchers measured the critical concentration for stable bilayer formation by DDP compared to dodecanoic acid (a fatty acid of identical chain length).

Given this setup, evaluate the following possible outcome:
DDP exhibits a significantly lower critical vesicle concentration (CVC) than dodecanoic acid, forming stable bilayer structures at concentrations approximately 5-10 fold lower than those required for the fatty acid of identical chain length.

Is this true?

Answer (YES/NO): YES